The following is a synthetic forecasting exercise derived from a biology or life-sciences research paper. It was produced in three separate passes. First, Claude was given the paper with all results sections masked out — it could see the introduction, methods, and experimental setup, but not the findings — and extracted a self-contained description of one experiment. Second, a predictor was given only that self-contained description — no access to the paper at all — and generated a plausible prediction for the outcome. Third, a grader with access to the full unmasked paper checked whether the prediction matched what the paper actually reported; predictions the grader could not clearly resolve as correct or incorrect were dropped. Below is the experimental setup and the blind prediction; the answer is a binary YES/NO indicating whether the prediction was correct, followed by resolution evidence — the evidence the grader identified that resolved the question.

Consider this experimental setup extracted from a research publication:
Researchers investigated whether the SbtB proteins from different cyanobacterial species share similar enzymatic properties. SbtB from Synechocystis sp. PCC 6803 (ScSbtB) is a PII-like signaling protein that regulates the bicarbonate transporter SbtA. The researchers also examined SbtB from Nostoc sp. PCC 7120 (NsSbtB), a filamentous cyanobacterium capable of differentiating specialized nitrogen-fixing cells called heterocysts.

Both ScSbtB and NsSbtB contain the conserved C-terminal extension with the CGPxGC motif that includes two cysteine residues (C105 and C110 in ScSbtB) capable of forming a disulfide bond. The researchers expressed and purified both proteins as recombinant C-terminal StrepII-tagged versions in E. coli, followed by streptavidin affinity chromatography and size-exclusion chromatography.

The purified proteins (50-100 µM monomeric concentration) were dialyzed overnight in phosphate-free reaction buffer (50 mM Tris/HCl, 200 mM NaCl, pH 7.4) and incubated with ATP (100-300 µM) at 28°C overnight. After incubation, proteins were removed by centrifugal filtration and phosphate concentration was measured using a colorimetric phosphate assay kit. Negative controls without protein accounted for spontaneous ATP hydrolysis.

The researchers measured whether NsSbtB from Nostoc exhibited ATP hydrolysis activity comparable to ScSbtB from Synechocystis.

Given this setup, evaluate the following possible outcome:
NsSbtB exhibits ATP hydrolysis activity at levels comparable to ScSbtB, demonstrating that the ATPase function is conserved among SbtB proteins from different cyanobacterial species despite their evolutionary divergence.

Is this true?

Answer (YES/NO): YES